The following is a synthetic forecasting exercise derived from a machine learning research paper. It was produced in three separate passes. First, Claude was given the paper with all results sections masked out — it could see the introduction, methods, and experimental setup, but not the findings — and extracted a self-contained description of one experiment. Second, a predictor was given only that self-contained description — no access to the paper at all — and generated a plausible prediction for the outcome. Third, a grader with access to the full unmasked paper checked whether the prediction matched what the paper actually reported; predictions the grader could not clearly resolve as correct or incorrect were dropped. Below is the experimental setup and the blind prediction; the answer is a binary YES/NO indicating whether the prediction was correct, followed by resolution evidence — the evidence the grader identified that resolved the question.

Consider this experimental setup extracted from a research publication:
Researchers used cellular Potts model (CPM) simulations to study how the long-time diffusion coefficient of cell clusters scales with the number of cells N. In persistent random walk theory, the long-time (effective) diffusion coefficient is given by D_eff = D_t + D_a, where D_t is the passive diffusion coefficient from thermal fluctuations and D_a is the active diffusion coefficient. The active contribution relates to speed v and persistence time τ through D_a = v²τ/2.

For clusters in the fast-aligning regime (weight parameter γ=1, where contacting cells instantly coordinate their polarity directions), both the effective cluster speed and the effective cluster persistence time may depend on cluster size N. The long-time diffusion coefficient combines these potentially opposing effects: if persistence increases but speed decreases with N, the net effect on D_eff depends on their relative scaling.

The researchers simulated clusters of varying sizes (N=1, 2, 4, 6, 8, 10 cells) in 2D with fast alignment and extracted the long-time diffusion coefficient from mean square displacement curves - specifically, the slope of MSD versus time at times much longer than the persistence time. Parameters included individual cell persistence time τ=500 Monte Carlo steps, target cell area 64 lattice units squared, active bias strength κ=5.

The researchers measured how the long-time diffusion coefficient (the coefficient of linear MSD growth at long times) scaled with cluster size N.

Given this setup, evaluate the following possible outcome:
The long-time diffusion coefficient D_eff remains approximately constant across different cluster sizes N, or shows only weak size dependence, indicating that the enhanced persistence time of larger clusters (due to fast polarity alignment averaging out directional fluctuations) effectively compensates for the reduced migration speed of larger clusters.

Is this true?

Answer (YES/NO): NO